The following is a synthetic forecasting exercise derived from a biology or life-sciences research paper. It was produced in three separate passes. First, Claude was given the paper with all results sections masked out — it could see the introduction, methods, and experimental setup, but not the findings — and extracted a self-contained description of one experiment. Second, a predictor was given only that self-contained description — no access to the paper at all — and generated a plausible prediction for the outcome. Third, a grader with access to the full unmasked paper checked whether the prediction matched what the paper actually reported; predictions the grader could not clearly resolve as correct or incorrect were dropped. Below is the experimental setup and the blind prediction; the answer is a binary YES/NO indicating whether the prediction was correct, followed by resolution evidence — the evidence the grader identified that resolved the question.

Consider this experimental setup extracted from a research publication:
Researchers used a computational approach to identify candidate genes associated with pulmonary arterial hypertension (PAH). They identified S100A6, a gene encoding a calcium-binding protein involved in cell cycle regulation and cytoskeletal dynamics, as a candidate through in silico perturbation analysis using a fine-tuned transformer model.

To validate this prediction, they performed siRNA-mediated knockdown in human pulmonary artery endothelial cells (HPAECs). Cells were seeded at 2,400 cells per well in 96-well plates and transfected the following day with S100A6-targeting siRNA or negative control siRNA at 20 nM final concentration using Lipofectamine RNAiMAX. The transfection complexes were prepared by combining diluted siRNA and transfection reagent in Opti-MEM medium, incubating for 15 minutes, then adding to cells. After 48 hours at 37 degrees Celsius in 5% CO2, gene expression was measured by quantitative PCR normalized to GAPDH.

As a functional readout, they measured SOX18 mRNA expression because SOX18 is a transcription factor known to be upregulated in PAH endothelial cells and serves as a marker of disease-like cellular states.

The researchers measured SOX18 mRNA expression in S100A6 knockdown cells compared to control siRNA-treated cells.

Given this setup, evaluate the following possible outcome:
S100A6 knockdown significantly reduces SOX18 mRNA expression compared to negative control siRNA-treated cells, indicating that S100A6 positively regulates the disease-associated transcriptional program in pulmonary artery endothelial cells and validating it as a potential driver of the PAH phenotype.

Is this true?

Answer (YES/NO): NO